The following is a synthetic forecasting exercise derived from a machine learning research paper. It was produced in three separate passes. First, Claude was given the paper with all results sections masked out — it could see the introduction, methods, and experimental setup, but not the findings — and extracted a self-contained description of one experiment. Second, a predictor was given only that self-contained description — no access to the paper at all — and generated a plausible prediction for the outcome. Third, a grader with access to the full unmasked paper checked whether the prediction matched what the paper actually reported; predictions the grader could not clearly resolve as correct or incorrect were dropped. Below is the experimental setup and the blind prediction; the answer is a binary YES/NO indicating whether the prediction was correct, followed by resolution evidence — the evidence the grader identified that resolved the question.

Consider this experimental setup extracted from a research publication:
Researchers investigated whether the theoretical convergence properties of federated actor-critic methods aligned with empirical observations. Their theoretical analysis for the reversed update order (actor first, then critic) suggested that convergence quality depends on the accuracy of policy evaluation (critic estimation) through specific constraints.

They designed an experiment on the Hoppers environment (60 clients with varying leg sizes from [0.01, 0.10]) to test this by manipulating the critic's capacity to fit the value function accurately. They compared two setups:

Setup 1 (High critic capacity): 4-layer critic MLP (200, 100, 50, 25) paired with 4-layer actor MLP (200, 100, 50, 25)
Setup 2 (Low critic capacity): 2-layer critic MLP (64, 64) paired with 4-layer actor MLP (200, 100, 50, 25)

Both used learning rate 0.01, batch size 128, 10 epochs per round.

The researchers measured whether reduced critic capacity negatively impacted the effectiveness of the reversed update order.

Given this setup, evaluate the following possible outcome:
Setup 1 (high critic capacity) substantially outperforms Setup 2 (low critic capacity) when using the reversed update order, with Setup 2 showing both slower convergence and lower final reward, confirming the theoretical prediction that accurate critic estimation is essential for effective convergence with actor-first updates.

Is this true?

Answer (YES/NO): YES